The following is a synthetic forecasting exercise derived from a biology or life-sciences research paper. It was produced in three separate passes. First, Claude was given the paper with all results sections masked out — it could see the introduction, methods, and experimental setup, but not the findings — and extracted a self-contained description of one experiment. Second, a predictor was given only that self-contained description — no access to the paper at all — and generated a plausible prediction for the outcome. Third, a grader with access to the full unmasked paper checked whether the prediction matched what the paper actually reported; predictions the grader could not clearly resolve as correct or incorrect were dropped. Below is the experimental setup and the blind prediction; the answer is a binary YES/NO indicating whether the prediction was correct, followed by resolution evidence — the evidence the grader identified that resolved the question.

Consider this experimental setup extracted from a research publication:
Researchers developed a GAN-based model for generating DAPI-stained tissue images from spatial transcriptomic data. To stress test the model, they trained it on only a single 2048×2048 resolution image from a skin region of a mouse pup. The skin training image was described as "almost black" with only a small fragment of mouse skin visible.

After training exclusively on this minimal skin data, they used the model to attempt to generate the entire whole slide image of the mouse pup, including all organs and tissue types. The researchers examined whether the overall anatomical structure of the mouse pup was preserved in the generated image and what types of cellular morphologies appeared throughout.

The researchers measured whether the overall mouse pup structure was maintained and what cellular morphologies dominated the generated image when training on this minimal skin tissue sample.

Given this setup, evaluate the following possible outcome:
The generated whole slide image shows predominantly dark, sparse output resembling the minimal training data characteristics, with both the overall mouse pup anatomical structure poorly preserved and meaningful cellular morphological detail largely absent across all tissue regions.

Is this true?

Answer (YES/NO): NO